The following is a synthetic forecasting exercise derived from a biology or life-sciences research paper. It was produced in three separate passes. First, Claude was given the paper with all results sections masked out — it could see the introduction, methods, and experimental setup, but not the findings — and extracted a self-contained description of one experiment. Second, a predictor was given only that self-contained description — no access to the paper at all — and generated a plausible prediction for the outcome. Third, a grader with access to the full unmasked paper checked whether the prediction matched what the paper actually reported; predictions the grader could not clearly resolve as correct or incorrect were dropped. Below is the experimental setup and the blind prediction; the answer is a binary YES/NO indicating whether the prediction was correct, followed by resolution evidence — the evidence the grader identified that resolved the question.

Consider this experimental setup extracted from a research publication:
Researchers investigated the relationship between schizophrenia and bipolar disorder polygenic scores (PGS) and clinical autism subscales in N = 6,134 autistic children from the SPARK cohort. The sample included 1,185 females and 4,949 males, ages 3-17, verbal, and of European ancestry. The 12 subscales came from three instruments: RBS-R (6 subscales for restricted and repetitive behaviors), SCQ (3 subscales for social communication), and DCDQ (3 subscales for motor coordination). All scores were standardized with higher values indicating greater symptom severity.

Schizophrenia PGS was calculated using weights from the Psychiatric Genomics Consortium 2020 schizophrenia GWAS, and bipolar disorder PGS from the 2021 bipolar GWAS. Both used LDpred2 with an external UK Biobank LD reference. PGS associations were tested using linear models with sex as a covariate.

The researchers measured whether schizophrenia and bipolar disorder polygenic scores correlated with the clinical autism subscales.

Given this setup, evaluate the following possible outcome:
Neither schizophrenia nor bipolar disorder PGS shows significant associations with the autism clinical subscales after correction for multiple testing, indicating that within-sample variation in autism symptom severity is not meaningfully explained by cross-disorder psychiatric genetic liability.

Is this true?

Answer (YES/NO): NO